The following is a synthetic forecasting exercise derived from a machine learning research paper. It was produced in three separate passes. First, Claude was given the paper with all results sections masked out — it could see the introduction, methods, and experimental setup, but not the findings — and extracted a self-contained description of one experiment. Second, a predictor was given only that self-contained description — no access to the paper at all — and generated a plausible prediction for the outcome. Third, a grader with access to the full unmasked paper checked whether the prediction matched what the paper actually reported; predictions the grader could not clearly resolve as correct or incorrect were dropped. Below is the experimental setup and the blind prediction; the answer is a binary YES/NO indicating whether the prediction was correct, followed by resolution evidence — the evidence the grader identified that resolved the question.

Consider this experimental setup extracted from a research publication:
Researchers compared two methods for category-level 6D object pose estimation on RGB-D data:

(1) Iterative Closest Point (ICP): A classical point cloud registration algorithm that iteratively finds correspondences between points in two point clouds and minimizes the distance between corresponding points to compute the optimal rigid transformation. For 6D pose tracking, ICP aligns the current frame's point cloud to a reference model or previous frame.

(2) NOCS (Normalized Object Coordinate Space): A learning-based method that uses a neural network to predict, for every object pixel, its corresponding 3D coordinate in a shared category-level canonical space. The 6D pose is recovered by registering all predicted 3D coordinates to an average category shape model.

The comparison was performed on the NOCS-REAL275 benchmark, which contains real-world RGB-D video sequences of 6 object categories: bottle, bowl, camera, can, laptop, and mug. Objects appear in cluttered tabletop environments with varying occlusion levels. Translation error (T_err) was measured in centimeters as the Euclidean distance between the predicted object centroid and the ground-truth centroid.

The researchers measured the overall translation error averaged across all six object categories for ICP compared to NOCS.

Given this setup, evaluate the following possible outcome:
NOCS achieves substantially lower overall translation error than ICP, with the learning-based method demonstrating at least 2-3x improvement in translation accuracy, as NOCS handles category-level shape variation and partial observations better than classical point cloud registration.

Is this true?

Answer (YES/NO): YES